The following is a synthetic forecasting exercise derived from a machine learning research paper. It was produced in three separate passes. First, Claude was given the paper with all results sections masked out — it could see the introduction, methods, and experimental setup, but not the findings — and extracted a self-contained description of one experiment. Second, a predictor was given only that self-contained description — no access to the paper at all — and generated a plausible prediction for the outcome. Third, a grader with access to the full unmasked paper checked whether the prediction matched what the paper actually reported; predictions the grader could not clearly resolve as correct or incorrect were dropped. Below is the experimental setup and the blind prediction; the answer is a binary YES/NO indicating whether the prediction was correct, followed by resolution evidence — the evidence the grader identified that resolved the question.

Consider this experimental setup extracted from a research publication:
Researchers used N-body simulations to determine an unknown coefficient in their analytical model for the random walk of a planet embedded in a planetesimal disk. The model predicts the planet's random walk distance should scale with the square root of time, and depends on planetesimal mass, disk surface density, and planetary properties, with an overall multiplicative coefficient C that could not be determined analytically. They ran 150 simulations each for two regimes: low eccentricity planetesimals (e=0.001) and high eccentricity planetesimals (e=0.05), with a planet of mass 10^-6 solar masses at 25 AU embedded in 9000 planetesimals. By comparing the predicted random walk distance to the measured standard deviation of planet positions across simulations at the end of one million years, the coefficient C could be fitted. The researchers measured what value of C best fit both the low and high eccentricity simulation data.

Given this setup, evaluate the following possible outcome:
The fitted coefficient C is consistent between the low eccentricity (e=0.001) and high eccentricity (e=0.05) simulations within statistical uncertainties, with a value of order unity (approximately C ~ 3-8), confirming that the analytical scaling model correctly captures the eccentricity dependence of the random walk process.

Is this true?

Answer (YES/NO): YES